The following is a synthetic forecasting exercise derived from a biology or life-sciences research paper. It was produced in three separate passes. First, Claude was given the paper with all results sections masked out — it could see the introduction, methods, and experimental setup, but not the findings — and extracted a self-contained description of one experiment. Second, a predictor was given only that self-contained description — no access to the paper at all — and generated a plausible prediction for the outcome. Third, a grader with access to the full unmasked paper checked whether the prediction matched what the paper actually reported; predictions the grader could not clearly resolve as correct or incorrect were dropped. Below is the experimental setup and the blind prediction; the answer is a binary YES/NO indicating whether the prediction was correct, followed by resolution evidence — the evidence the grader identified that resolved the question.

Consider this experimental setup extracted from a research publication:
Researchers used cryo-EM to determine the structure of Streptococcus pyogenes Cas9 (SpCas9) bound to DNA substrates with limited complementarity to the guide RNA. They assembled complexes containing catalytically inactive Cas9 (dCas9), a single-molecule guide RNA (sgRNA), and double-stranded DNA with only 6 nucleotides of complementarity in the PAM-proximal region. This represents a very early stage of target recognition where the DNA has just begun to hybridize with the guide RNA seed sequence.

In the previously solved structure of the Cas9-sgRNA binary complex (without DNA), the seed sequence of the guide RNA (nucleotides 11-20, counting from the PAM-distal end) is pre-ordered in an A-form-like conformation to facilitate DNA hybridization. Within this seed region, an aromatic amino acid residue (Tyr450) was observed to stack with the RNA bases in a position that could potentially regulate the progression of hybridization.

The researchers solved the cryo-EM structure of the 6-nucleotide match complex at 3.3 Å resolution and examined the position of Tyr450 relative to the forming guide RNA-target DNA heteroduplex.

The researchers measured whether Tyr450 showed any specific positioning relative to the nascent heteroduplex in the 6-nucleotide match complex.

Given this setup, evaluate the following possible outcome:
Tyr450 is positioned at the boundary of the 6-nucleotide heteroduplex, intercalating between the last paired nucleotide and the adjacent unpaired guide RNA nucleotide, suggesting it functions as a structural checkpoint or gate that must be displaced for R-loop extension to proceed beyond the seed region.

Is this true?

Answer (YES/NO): YES